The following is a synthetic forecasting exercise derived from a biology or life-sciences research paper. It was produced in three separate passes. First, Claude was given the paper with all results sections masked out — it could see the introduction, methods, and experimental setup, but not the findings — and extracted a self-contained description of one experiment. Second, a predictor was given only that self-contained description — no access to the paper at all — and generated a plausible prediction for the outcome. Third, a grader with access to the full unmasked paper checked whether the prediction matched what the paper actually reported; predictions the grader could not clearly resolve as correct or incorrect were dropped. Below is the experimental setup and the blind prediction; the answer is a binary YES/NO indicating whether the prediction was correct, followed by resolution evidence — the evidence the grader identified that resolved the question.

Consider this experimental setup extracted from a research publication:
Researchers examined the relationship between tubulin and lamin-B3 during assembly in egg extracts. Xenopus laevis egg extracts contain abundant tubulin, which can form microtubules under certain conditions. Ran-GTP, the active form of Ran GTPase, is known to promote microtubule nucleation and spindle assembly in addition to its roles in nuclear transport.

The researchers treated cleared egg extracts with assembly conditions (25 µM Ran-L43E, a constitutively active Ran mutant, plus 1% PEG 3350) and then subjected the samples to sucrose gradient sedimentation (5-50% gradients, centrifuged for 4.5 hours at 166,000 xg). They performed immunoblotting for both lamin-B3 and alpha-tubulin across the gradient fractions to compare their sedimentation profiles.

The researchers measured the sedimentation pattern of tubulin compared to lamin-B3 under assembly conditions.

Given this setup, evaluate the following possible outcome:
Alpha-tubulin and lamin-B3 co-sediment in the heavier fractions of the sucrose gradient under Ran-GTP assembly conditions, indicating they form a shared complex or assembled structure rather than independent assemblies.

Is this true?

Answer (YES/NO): NO